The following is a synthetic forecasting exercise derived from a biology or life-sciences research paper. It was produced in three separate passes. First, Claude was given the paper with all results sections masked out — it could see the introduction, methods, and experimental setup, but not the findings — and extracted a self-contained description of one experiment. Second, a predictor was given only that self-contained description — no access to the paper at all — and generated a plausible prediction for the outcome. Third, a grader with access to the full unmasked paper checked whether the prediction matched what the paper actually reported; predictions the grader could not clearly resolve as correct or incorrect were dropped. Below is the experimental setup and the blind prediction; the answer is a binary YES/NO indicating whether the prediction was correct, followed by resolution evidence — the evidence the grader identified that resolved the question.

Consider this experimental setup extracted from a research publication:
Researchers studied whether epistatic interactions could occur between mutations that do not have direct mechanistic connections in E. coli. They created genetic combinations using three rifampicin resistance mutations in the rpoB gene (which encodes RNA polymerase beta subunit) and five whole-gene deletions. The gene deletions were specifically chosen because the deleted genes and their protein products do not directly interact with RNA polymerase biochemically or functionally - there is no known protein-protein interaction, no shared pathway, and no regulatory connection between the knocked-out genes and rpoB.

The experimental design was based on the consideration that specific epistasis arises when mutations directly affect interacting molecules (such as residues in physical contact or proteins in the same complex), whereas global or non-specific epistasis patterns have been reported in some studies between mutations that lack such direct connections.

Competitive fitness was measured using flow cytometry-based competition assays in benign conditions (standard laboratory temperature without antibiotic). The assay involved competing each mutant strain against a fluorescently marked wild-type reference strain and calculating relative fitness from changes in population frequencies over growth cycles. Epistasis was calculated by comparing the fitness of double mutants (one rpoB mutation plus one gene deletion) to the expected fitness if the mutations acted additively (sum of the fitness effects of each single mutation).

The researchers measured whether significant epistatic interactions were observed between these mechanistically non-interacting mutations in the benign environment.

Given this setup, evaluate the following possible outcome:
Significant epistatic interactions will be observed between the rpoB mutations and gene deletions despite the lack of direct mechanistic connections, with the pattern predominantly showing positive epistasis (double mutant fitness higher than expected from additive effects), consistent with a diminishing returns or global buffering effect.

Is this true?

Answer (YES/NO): NO